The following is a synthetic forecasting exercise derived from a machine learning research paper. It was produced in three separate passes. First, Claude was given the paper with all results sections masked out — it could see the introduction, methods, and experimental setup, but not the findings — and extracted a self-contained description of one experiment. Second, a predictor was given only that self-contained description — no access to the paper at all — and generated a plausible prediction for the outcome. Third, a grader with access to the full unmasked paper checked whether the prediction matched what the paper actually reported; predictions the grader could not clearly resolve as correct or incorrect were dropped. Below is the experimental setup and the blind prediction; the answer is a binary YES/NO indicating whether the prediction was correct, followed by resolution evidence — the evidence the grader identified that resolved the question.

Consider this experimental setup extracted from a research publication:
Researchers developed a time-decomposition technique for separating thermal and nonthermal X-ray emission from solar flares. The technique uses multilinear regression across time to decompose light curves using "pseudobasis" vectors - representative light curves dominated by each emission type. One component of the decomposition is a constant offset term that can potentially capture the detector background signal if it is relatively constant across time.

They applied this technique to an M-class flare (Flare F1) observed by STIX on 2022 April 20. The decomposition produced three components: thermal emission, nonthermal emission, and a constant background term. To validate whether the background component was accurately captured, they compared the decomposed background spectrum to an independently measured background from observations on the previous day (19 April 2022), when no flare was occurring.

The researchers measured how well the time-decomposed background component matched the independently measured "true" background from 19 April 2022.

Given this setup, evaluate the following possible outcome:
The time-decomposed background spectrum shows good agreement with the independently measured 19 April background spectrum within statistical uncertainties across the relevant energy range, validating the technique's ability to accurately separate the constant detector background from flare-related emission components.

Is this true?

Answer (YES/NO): YES